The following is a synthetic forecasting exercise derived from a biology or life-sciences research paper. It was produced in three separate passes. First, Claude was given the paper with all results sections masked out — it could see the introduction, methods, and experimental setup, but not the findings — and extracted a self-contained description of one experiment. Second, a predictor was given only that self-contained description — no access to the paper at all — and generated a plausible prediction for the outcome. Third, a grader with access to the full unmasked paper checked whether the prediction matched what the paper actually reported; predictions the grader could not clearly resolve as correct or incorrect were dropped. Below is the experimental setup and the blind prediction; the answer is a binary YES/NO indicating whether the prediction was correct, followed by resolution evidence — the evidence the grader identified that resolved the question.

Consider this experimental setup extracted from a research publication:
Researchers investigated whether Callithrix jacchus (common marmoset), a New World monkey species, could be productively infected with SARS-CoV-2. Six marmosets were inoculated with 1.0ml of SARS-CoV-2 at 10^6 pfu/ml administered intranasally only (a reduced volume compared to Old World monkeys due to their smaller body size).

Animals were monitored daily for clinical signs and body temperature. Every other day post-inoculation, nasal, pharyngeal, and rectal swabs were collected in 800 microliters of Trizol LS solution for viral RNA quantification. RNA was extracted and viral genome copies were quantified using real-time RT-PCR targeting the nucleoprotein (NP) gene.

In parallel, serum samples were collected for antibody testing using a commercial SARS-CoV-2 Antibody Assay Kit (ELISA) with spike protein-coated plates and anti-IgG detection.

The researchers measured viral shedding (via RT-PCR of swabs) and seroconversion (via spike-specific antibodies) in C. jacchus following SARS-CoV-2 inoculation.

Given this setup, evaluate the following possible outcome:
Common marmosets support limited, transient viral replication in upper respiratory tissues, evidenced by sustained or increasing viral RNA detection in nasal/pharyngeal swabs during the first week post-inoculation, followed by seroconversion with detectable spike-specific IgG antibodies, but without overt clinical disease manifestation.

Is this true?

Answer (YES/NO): NO